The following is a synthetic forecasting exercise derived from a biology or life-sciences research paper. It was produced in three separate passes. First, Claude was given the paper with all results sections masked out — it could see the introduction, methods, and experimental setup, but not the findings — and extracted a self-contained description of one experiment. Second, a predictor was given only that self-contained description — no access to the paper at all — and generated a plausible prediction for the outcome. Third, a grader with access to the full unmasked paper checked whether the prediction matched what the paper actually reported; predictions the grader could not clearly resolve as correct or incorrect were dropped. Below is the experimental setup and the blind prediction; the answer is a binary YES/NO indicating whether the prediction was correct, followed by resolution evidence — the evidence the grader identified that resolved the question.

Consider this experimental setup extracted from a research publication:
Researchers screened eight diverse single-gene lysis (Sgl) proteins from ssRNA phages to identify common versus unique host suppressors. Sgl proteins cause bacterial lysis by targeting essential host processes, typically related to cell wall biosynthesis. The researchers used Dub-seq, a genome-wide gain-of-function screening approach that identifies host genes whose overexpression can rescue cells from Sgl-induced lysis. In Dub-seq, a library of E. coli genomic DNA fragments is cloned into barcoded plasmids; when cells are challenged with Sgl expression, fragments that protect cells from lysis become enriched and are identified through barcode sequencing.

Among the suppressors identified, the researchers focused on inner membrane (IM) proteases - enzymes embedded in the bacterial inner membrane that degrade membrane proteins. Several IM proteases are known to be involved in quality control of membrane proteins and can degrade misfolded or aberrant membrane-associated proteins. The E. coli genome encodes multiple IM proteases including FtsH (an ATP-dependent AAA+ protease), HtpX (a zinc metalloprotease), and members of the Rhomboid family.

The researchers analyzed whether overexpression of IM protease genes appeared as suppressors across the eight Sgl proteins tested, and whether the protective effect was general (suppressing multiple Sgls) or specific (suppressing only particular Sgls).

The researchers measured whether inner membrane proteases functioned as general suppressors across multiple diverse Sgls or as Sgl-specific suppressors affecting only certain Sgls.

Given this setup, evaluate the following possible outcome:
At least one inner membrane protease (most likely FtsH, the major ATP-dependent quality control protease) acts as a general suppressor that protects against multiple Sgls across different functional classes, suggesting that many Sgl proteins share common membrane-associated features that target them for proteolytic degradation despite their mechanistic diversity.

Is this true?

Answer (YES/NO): NO